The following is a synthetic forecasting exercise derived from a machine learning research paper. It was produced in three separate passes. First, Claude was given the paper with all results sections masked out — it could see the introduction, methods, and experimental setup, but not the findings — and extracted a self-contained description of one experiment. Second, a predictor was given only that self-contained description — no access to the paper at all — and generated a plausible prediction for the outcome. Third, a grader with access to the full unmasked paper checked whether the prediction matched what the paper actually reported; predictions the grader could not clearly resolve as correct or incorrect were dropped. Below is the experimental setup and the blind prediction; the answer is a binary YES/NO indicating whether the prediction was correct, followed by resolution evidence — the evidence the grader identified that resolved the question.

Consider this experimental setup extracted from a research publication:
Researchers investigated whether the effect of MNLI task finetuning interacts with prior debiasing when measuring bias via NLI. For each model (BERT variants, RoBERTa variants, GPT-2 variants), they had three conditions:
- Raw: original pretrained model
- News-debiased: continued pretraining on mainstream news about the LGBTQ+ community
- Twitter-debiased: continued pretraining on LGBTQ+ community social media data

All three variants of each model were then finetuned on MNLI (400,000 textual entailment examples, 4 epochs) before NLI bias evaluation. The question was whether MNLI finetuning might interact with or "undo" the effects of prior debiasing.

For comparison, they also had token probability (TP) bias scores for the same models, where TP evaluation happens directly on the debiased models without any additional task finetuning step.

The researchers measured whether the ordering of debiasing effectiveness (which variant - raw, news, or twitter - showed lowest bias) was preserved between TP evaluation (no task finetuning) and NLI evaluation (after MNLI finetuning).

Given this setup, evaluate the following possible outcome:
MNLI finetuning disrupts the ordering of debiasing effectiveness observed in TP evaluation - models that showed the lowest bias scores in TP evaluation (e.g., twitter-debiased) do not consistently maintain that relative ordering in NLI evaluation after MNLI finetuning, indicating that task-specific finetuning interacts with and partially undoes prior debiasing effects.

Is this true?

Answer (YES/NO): YES